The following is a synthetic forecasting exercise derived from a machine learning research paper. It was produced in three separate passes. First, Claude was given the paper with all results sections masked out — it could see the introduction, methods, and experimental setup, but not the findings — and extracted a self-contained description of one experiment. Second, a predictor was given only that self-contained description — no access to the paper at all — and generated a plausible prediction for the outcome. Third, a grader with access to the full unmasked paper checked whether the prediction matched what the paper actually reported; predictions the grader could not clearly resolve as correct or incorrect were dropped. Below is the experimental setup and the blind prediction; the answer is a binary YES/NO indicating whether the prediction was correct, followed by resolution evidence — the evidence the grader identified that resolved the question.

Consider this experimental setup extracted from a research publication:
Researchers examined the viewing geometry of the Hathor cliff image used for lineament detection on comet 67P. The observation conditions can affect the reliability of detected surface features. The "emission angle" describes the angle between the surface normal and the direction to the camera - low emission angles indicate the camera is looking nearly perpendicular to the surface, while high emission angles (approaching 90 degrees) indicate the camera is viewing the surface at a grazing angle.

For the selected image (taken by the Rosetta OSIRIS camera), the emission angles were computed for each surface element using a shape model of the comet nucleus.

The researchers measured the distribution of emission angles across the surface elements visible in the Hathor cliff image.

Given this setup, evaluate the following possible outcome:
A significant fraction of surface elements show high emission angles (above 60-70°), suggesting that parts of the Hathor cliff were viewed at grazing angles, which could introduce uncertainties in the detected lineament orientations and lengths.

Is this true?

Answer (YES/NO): NO